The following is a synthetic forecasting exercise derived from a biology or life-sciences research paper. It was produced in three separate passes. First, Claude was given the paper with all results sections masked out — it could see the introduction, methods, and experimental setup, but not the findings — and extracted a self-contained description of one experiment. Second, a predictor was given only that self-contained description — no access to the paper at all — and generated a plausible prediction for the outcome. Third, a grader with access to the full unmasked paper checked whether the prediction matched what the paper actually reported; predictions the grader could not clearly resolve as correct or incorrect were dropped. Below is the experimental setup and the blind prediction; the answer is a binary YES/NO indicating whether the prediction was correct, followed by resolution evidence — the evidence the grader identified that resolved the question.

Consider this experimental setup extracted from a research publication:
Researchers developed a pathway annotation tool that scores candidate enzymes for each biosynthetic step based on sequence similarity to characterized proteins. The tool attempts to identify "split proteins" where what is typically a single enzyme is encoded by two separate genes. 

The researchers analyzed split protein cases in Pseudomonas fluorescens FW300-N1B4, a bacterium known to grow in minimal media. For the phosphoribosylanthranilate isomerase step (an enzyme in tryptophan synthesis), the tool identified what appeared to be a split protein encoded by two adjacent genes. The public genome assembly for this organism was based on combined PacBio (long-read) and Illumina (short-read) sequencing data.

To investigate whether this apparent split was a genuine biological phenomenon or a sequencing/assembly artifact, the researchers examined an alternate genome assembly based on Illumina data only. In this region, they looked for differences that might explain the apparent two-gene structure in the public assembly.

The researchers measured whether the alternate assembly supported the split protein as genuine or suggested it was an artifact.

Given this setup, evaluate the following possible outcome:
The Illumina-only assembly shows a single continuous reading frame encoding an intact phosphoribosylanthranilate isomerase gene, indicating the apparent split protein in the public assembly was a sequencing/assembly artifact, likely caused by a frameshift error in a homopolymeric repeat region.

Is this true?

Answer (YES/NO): YES